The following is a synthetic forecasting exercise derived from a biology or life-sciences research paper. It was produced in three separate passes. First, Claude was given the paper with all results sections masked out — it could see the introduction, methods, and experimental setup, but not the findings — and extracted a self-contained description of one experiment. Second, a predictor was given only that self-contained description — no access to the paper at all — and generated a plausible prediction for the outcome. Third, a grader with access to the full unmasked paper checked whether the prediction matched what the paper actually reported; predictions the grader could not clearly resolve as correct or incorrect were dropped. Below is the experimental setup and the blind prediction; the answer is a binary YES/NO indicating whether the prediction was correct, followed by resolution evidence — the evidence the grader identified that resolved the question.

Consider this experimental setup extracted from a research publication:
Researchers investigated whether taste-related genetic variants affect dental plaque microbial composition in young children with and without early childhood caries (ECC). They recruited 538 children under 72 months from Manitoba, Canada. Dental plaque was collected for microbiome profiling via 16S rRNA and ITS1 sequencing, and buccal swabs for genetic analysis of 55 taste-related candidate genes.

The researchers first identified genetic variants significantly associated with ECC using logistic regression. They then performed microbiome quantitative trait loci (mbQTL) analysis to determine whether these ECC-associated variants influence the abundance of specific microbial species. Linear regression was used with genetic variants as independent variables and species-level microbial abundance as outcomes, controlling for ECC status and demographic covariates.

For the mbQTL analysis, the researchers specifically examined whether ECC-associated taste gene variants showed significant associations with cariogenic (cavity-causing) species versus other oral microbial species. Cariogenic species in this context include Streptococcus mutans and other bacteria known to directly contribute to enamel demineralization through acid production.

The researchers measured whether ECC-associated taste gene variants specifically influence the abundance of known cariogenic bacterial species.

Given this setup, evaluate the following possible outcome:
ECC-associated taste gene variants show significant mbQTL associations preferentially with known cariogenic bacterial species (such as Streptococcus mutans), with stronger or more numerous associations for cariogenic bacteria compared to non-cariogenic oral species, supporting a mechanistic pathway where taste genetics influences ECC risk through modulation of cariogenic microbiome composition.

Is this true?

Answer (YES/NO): NO